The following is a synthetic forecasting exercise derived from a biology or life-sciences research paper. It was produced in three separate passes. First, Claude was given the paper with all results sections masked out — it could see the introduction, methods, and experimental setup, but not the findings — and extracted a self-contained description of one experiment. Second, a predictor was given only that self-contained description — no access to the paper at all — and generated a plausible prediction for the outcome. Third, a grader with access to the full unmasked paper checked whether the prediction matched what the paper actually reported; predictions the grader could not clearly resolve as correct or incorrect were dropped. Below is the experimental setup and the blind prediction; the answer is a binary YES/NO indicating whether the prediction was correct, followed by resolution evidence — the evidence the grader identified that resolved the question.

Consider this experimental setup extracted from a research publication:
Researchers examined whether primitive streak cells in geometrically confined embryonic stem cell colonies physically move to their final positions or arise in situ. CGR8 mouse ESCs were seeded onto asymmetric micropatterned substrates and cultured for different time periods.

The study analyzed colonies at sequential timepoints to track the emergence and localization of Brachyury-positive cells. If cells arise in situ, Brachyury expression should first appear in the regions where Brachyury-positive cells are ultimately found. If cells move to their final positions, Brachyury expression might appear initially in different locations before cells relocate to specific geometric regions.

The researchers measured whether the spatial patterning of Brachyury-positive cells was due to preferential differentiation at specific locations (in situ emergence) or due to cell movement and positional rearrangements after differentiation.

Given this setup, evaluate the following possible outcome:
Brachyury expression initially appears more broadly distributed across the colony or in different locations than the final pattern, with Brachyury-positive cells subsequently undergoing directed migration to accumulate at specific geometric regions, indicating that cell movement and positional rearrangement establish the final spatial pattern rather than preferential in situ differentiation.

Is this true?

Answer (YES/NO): YES